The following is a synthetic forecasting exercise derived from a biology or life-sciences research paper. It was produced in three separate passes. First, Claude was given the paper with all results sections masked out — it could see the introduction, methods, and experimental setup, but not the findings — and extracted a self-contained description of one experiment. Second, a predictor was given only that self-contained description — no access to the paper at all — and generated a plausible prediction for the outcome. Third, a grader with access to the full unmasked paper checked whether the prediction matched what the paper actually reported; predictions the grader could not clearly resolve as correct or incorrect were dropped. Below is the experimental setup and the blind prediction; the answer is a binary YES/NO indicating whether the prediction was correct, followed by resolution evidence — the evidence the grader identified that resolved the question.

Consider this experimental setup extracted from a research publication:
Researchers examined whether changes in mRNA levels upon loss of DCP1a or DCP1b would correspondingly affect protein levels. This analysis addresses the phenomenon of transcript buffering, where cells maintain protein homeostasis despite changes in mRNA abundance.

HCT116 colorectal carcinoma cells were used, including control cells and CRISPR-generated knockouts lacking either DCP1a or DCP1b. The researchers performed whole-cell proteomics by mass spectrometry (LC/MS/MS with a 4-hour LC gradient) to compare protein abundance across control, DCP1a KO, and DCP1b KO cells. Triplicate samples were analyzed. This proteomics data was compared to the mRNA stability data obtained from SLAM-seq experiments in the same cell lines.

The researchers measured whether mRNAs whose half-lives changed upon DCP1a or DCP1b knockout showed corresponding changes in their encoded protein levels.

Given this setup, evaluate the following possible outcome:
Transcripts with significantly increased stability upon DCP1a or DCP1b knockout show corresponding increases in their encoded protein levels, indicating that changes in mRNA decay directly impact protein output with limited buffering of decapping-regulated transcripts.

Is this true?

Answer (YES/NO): NO